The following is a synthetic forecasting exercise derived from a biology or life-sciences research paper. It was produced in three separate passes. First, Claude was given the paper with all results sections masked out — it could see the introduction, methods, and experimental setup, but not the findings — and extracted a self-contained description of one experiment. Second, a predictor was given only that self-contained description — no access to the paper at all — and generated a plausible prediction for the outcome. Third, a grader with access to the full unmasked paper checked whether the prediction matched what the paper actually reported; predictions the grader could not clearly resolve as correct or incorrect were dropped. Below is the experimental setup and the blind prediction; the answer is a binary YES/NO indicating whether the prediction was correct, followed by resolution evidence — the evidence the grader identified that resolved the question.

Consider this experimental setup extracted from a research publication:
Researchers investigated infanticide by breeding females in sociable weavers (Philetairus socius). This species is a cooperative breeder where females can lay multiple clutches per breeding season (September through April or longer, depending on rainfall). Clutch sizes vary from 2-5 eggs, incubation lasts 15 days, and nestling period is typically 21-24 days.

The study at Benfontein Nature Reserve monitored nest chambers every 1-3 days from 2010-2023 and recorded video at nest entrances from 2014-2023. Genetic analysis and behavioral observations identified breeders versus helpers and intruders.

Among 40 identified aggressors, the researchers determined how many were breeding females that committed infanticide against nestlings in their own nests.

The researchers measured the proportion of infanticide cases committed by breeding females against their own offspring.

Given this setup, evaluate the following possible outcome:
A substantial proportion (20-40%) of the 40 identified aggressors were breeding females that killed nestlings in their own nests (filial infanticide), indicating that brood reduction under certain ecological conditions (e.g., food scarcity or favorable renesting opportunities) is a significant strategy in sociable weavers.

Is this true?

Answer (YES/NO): NO